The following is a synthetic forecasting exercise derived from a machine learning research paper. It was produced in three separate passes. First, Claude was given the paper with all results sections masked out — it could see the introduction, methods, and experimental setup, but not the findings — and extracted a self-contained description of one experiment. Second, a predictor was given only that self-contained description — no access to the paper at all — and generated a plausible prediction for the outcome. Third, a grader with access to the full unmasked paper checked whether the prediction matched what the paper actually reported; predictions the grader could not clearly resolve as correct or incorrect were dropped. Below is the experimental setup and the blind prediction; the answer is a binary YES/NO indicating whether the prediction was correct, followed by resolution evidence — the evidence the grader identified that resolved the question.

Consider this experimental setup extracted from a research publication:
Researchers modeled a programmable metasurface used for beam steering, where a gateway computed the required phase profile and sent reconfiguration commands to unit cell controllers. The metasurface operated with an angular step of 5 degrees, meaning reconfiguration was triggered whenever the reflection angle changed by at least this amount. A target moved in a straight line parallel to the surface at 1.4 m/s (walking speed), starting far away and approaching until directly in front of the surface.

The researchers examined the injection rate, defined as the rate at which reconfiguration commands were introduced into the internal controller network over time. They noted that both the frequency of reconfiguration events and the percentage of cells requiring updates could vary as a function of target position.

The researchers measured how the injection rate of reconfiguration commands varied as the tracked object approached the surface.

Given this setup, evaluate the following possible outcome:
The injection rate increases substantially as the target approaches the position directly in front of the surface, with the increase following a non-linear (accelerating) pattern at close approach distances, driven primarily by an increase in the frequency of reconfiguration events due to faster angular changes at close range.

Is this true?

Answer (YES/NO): YES